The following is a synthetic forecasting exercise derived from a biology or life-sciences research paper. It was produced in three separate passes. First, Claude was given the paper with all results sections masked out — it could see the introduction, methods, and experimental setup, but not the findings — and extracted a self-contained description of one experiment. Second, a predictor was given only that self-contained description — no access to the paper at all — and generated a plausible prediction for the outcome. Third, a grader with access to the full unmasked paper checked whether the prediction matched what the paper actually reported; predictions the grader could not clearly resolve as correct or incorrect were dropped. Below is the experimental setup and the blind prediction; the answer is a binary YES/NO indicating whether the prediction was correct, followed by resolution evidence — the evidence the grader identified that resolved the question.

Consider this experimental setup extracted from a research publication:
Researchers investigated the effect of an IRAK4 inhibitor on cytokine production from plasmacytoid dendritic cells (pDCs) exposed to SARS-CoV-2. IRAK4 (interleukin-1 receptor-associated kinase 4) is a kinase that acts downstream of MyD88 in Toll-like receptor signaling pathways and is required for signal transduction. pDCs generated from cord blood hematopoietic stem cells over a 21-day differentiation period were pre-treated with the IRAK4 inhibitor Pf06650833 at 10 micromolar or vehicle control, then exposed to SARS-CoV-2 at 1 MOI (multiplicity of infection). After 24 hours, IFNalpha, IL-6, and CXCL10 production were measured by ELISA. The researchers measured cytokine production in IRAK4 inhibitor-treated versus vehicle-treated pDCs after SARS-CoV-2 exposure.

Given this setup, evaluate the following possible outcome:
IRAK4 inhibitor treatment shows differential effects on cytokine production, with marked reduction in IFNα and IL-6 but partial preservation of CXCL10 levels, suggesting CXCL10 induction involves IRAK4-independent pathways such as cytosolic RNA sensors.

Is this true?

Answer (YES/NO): NO